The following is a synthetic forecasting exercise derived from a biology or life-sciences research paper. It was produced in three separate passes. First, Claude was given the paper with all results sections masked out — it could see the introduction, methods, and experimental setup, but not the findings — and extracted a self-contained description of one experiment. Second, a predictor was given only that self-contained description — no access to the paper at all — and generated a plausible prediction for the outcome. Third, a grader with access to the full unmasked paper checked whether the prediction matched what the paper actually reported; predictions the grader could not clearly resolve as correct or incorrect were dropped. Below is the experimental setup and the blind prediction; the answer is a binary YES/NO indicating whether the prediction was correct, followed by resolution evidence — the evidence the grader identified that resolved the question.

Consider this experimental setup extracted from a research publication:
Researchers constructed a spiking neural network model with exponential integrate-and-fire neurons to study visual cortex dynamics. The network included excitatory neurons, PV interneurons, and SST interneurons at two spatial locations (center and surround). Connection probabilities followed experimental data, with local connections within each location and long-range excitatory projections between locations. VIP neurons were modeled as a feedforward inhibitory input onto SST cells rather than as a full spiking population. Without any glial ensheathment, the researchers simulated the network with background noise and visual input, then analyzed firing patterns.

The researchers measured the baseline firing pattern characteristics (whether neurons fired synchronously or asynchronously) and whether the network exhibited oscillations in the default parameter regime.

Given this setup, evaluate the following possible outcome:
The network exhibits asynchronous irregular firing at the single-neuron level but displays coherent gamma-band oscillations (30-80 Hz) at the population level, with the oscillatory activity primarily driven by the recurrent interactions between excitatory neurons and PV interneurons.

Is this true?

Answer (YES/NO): NO